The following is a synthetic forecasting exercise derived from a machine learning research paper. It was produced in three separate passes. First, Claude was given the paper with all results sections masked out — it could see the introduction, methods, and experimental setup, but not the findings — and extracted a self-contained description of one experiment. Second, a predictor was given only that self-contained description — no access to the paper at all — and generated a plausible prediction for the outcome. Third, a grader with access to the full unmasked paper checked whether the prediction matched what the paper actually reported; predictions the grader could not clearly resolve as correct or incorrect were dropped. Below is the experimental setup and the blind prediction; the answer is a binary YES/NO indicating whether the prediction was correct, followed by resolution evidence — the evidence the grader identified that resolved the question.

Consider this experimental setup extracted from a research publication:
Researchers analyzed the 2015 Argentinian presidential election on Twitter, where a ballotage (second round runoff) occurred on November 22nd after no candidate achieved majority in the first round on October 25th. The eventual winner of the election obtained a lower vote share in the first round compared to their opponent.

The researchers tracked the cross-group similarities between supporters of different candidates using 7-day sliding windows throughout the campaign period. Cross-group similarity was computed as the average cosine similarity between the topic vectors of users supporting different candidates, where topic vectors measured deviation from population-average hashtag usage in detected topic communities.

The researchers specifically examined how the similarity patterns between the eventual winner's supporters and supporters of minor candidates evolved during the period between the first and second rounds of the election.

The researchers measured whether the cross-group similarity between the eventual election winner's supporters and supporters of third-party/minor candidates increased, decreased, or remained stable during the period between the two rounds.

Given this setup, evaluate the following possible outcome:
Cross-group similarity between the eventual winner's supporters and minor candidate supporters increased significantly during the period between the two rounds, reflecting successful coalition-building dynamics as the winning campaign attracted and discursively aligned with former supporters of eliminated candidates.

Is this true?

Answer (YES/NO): YES